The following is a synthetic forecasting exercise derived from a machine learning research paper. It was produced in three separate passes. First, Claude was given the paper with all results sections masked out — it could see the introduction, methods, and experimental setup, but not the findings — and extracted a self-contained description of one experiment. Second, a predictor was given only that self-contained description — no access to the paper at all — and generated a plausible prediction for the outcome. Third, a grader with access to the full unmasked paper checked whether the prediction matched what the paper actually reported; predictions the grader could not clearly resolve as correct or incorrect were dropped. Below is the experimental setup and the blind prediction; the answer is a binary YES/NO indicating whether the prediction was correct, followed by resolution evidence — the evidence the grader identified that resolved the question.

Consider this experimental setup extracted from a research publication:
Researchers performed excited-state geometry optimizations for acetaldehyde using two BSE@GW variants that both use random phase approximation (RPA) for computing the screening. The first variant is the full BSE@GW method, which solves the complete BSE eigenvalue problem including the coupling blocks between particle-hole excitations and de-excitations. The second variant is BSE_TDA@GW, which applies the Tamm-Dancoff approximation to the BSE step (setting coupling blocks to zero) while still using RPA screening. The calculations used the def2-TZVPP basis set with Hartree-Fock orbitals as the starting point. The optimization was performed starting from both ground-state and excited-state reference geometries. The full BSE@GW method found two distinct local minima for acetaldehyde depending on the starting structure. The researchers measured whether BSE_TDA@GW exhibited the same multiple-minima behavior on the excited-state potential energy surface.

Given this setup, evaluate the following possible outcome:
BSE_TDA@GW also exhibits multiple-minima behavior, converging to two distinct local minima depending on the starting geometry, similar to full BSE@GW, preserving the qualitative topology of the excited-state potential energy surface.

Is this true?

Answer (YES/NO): YES